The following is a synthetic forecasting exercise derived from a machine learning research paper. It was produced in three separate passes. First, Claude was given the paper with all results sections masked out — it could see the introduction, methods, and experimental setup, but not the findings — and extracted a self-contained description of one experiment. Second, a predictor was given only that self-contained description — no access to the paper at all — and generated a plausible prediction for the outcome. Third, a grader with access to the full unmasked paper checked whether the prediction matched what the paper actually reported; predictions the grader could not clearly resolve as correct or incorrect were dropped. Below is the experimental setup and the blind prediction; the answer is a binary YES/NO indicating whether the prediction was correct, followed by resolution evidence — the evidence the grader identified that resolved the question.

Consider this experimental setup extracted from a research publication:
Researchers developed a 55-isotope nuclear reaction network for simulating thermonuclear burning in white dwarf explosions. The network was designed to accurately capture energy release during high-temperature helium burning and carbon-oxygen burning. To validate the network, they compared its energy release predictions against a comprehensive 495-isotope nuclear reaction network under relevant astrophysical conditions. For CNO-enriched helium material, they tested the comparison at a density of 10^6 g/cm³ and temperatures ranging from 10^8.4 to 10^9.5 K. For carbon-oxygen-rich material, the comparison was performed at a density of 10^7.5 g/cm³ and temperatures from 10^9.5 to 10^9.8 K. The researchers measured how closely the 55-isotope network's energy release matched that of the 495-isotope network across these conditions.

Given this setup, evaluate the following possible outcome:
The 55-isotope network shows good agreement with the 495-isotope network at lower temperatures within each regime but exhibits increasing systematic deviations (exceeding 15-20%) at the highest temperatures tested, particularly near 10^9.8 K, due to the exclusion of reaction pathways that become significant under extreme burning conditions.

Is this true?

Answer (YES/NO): NO